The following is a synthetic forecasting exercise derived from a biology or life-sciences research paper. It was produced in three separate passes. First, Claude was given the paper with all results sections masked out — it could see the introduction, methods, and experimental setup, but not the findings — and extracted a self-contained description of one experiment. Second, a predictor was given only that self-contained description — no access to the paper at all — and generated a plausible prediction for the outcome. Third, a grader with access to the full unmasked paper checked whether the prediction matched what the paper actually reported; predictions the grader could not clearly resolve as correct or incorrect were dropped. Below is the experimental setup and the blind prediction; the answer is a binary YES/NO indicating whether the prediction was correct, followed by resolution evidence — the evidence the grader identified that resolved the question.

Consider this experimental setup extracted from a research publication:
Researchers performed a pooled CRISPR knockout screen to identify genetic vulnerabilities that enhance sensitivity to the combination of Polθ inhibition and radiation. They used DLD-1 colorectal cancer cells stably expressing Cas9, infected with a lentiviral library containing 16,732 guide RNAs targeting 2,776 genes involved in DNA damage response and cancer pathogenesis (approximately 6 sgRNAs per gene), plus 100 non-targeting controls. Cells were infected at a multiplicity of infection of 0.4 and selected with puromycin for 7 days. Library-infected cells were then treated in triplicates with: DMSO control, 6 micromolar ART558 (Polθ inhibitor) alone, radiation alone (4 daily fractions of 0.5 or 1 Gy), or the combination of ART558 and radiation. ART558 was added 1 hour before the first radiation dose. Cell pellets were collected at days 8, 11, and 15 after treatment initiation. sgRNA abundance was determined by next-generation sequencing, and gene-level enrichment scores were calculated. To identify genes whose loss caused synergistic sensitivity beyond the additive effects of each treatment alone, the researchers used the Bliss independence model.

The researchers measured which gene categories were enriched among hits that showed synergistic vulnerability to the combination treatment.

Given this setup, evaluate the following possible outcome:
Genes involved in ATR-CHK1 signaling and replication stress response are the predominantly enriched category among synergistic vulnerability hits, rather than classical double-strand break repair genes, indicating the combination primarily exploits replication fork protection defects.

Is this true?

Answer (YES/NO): NO